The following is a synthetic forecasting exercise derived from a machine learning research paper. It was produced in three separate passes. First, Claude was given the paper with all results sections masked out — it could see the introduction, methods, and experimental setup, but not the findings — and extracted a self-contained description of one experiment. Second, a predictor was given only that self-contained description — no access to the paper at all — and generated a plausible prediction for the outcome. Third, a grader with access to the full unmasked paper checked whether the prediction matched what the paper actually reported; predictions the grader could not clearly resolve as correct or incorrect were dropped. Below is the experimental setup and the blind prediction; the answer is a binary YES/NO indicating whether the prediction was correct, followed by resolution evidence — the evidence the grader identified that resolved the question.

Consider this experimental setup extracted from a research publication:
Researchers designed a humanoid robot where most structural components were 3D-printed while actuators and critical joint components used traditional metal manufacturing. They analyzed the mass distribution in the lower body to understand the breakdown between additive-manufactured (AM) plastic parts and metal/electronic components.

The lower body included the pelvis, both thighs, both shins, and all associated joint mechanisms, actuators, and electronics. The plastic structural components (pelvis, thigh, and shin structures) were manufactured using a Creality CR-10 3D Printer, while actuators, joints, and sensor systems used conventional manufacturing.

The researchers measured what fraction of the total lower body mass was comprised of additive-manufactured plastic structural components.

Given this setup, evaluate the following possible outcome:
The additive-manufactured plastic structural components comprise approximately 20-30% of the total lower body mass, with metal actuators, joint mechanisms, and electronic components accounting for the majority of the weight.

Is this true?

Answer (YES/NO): YES